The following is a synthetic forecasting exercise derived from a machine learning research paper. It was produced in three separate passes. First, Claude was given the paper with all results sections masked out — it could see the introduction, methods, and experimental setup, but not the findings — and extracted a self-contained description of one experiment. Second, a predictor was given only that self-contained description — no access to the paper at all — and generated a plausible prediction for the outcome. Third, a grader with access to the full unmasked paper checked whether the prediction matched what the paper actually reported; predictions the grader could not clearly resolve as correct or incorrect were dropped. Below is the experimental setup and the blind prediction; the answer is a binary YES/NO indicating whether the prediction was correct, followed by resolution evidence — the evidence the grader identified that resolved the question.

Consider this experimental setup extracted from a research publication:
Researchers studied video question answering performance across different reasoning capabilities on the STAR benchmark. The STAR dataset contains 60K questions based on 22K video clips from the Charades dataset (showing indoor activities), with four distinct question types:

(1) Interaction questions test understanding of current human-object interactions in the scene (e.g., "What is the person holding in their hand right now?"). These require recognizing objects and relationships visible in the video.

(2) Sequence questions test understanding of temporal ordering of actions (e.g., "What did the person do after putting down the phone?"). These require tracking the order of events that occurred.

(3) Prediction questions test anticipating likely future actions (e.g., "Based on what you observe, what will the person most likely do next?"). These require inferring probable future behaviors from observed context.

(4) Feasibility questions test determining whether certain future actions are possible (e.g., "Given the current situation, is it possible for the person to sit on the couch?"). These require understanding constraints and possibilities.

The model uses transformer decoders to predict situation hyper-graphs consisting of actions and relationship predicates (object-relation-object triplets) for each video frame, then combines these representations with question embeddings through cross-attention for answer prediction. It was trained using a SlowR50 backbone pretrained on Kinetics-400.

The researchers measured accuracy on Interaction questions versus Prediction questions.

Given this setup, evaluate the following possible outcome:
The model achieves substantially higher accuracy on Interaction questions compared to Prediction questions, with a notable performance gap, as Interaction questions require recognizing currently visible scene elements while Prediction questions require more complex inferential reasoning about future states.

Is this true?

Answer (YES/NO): YES